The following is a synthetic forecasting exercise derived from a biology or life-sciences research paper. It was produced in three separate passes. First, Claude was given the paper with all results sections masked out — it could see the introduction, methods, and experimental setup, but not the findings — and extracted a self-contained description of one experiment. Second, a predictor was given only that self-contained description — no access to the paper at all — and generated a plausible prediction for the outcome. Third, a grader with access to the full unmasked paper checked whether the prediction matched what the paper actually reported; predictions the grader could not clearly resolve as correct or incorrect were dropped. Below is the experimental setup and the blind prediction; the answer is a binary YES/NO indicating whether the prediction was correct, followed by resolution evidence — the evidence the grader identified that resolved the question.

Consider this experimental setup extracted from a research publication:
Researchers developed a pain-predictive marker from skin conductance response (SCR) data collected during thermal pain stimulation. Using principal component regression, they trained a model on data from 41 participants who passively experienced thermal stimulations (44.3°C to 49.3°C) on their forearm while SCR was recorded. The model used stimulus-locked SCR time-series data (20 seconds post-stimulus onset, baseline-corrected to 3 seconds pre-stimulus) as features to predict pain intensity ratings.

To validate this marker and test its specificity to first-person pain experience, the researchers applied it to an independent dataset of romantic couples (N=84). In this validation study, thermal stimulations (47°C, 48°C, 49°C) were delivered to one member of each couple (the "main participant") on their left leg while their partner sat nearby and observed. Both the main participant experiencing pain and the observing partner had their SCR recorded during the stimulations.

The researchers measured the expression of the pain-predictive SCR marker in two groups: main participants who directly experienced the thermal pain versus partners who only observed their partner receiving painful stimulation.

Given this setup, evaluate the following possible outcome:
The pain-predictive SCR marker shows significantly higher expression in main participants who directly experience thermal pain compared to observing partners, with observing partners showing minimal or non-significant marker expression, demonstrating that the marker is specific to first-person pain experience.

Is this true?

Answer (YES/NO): NO